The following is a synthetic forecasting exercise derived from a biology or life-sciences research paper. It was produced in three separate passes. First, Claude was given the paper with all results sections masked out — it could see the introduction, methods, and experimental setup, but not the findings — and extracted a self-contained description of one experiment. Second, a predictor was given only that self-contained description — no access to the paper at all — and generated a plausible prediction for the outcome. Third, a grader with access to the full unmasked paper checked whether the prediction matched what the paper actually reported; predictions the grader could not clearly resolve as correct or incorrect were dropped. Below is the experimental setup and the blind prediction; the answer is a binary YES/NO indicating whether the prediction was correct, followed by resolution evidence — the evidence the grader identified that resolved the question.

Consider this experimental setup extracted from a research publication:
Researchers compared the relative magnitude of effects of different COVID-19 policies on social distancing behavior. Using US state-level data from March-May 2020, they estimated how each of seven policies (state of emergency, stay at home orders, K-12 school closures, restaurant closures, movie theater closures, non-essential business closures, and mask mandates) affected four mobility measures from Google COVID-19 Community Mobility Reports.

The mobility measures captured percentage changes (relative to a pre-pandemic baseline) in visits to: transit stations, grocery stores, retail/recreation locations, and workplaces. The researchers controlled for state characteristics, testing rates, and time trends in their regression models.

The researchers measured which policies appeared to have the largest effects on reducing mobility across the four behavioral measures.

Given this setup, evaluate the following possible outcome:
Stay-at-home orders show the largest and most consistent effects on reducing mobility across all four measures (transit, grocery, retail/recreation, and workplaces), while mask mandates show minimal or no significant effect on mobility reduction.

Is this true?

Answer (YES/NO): NO